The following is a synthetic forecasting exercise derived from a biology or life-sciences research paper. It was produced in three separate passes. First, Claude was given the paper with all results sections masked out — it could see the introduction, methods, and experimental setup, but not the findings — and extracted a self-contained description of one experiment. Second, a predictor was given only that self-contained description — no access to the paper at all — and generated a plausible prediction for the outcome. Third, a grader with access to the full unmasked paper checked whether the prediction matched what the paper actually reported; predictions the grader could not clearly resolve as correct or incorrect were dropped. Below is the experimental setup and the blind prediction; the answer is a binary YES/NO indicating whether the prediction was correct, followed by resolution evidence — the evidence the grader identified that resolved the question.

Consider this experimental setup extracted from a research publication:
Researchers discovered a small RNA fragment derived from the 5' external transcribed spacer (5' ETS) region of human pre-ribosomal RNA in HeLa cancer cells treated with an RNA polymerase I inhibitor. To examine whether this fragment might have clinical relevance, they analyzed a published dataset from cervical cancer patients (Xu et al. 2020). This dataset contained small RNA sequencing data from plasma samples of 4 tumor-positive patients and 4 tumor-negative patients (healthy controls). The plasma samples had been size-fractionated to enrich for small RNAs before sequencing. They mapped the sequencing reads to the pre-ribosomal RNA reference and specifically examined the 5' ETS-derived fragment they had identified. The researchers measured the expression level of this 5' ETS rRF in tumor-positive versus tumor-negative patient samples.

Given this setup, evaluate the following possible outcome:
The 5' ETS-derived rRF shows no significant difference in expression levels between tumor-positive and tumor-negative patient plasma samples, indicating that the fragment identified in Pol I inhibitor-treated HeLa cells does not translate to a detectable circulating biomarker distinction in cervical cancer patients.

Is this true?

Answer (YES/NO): NO